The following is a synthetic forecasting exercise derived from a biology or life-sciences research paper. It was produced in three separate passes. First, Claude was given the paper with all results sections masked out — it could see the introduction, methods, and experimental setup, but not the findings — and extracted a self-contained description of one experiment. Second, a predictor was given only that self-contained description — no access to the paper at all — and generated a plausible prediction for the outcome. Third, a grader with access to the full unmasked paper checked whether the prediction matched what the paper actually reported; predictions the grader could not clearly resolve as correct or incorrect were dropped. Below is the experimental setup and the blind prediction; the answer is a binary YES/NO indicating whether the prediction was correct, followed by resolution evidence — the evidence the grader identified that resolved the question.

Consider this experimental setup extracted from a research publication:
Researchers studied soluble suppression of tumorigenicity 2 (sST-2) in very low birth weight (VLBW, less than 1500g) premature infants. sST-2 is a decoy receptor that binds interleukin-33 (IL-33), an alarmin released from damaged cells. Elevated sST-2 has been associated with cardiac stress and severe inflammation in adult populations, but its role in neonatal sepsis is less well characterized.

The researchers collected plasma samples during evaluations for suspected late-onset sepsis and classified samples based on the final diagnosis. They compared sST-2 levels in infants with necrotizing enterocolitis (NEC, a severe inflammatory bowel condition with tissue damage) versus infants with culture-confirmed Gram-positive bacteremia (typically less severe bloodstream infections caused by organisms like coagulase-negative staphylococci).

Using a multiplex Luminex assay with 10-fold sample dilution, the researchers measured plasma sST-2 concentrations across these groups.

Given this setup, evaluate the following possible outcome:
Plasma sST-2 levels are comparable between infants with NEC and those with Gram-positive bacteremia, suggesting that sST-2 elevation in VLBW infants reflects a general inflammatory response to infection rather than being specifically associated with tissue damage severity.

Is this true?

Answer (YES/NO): NO